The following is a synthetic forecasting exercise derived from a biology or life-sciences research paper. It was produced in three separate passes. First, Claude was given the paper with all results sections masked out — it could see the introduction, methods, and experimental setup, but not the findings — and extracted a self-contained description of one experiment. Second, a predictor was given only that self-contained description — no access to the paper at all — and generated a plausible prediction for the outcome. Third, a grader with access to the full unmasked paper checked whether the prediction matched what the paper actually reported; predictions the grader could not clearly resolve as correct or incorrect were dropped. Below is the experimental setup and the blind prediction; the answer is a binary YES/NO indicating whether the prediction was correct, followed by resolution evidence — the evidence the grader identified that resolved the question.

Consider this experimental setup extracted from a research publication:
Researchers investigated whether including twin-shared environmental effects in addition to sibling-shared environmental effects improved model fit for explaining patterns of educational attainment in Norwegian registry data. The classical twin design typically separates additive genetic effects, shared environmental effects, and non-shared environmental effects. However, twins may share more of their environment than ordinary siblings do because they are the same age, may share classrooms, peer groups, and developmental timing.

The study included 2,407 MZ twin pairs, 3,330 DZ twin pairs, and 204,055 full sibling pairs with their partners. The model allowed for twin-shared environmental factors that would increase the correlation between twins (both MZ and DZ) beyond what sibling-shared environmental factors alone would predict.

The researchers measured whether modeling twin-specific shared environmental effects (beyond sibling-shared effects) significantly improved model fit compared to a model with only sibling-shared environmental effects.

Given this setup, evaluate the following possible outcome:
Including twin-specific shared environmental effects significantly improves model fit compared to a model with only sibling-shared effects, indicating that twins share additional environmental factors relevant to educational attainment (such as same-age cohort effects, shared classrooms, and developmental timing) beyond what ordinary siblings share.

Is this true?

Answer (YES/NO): YES